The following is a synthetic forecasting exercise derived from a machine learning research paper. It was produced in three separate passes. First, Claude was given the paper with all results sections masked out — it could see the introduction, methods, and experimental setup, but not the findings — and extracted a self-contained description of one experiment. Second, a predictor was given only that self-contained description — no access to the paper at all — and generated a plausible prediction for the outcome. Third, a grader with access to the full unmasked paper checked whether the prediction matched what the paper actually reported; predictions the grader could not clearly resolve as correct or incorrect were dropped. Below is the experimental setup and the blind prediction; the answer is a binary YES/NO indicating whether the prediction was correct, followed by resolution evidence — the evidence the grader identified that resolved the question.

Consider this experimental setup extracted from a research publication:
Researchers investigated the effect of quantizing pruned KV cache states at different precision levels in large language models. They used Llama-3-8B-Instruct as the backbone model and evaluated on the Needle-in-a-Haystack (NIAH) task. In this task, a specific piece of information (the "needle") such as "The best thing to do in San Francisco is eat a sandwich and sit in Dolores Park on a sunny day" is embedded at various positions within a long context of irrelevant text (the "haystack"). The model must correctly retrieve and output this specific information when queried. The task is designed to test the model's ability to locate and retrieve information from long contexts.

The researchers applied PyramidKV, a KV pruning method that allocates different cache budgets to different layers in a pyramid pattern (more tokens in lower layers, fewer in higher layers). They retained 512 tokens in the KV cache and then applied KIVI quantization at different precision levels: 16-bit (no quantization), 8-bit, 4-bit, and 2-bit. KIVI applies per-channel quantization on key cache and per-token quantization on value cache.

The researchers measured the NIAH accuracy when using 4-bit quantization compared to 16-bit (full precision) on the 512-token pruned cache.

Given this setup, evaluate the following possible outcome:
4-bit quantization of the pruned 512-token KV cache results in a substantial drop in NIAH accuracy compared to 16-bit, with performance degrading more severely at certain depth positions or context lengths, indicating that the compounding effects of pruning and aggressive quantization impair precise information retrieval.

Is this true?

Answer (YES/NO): NO